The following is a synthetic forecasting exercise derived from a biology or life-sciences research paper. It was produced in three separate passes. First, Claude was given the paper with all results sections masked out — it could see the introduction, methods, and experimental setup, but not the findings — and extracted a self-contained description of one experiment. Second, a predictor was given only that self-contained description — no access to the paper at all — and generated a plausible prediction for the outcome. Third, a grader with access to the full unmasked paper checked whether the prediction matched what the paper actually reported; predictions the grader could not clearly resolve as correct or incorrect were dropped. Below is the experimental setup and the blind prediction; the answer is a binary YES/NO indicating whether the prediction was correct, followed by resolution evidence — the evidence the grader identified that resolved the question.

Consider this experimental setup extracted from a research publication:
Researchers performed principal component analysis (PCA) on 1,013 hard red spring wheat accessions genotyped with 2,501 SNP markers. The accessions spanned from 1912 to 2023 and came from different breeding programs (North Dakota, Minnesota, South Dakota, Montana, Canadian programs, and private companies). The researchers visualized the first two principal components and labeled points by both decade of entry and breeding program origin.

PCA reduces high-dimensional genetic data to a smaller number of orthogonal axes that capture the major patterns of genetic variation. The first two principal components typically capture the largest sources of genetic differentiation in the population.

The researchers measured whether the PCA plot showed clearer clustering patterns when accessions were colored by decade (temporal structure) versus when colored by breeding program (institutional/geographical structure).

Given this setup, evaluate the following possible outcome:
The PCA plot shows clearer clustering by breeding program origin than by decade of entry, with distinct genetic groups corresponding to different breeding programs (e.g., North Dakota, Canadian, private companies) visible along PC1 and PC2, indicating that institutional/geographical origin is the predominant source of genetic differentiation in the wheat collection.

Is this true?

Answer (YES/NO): NO